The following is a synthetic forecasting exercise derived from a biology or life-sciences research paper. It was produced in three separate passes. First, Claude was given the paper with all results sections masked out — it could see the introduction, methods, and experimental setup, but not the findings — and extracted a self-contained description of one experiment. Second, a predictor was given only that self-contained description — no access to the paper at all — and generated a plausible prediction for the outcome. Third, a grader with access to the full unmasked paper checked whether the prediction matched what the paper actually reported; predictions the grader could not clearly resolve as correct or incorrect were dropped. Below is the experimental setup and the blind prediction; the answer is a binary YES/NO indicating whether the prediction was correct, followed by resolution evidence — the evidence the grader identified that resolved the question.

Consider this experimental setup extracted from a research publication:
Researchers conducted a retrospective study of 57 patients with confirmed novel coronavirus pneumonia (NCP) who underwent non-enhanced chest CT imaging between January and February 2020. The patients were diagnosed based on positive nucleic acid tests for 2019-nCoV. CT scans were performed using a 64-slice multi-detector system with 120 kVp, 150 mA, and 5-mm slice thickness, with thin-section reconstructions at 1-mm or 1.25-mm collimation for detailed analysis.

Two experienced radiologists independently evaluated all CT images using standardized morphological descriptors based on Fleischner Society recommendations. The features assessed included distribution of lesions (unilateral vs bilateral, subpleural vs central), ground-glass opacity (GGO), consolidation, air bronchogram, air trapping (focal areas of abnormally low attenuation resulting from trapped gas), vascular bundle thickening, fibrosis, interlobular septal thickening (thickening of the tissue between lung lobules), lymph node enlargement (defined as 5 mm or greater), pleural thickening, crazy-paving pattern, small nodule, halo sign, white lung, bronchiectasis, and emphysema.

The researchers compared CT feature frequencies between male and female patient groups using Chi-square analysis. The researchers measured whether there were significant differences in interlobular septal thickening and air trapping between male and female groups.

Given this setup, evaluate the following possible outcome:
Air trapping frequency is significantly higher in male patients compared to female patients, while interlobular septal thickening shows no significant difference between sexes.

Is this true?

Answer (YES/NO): NO